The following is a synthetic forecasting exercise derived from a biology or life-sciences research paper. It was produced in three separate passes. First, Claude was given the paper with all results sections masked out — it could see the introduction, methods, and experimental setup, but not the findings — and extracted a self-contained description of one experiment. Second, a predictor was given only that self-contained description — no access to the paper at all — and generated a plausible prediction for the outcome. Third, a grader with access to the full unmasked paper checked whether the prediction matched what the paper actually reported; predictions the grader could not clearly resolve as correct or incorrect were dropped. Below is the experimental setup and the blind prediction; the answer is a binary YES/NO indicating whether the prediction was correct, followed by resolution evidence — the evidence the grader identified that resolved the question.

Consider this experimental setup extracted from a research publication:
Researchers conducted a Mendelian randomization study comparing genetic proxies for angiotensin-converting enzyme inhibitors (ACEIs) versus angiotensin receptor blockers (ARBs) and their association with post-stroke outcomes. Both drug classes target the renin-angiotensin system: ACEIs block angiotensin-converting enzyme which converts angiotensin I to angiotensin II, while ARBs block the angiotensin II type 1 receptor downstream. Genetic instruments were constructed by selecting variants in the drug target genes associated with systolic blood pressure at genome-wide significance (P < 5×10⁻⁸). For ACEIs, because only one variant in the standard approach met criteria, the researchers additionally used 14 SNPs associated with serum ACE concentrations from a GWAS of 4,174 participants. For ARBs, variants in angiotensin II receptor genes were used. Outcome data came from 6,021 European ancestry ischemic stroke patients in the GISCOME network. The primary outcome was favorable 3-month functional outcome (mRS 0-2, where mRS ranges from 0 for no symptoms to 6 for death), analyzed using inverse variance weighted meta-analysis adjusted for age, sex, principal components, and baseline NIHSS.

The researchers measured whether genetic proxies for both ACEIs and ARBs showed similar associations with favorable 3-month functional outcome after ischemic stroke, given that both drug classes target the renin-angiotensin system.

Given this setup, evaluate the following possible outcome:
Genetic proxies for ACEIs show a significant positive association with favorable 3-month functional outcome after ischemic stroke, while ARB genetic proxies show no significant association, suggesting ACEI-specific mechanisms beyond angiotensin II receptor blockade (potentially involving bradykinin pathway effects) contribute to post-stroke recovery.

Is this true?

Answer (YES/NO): YES